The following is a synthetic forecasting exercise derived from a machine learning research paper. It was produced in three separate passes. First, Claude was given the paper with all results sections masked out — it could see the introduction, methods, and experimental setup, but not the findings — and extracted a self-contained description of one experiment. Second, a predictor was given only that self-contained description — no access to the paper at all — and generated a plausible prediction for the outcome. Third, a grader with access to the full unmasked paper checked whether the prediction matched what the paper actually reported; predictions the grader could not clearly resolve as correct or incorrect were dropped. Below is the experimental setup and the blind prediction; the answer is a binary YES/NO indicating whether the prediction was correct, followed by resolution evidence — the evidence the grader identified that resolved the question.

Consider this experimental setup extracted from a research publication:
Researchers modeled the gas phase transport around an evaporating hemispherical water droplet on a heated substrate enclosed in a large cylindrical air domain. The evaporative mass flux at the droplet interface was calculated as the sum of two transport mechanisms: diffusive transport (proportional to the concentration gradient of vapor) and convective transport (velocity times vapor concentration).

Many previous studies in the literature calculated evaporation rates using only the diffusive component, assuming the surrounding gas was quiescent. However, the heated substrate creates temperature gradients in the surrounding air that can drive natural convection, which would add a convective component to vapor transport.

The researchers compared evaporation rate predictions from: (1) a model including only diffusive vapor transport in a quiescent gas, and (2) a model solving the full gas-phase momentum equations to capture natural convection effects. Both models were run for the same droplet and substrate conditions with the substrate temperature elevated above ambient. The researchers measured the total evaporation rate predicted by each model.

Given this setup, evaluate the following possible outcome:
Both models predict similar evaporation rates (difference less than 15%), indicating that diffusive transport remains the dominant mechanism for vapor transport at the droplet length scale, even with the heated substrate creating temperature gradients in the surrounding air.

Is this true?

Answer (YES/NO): NO